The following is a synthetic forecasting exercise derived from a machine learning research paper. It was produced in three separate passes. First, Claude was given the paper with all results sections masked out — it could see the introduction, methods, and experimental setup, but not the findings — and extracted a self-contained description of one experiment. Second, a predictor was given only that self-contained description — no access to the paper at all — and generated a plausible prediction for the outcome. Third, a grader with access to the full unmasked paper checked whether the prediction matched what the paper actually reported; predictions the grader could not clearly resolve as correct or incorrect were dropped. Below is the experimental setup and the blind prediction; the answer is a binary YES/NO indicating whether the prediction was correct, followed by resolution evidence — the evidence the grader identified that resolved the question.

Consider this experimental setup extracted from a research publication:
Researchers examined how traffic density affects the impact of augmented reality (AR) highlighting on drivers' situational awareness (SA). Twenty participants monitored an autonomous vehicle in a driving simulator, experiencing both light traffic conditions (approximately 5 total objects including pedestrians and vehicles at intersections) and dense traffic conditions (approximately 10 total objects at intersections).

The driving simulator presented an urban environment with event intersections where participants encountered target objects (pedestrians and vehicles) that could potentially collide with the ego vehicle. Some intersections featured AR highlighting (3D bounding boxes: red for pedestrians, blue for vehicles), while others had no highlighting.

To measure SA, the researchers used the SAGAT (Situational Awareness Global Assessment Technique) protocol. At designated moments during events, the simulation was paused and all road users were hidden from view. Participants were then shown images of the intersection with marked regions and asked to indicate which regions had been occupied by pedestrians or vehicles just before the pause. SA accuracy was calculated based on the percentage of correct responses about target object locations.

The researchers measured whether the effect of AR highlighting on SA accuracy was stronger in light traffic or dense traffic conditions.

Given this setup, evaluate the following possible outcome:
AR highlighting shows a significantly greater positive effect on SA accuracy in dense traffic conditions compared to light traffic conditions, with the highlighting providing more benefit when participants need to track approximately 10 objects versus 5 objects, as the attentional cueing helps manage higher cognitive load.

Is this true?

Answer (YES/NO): NO